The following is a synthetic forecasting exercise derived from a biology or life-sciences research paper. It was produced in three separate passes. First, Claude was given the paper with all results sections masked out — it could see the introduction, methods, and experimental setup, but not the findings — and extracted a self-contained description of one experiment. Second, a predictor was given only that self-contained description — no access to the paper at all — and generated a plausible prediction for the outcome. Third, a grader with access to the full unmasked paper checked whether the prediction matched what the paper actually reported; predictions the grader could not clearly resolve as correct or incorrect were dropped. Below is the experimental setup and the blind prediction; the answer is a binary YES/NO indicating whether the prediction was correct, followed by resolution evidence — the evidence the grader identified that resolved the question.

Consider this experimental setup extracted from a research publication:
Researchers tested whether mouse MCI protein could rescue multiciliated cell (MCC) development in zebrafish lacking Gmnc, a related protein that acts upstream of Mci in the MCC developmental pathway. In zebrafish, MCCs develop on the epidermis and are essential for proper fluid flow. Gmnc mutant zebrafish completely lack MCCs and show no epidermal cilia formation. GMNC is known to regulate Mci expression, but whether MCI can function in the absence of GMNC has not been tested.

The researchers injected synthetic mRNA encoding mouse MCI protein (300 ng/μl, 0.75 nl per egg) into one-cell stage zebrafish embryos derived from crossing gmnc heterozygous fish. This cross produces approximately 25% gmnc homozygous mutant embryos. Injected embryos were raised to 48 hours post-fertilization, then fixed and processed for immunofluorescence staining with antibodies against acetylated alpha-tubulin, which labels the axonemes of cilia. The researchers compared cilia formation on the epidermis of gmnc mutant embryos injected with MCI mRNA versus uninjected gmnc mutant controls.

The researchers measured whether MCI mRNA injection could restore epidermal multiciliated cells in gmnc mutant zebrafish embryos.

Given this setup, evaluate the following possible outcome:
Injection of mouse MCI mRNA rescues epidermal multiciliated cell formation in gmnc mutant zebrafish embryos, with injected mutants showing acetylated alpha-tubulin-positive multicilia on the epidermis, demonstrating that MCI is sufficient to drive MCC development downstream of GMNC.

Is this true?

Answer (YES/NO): NO